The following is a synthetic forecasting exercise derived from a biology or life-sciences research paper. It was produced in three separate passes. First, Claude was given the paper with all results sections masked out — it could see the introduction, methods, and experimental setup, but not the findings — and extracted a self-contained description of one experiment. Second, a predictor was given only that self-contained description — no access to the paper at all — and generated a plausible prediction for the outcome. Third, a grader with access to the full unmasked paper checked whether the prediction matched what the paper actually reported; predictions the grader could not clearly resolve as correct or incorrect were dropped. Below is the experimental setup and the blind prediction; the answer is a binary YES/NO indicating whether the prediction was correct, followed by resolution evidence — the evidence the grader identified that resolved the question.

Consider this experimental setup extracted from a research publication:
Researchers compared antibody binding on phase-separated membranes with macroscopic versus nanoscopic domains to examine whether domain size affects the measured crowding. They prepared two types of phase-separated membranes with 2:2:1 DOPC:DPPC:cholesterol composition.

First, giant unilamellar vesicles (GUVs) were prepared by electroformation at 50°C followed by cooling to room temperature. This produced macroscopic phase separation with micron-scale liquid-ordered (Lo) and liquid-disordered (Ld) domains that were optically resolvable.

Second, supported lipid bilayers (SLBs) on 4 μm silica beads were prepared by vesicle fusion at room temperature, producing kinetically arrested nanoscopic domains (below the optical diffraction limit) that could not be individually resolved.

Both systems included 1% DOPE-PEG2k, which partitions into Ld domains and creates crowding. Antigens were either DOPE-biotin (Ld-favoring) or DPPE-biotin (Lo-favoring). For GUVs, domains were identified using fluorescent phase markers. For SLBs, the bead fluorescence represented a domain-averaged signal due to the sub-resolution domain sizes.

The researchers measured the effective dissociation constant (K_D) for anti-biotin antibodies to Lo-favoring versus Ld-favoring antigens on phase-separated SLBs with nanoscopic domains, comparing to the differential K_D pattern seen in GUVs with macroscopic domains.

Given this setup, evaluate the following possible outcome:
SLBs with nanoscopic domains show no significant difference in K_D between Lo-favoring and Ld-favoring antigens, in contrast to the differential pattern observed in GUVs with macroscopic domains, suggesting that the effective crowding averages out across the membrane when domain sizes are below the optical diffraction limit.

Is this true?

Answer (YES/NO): NO